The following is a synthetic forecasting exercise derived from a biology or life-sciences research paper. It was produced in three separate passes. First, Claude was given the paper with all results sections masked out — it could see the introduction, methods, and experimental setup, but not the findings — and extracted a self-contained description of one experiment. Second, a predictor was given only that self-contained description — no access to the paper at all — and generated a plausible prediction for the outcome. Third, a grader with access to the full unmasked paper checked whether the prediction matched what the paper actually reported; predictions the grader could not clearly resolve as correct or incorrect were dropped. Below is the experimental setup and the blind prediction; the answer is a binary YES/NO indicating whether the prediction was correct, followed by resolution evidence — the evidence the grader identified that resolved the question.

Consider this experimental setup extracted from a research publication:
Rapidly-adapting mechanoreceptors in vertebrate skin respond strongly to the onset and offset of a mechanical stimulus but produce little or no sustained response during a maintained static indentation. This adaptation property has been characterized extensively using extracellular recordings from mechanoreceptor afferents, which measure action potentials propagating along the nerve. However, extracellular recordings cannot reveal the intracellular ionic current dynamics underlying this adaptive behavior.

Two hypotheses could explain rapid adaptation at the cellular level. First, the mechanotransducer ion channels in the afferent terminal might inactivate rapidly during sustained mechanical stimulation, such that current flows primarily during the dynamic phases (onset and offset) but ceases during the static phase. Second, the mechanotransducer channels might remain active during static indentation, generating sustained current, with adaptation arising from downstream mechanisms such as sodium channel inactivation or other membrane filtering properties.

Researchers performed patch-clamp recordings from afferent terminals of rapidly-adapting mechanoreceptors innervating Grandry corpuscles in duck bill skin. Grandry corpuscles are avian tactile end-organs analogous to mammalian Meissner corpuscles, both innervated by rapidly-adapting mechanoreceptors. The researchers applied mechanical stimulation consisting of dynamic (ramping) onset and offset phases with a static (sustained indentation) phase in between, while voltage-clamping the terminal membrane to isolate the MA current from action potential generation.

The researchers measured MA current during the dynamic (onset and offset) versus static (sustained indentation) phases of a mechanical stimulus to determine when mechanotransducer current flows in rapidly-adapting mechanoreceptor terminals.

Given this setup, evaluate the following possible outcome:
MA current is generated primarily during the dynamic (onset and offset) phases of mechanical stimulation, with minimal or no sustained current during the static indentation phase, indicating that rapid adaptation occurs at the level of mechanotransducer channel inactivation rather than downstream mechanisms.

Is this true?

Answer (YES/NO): YES